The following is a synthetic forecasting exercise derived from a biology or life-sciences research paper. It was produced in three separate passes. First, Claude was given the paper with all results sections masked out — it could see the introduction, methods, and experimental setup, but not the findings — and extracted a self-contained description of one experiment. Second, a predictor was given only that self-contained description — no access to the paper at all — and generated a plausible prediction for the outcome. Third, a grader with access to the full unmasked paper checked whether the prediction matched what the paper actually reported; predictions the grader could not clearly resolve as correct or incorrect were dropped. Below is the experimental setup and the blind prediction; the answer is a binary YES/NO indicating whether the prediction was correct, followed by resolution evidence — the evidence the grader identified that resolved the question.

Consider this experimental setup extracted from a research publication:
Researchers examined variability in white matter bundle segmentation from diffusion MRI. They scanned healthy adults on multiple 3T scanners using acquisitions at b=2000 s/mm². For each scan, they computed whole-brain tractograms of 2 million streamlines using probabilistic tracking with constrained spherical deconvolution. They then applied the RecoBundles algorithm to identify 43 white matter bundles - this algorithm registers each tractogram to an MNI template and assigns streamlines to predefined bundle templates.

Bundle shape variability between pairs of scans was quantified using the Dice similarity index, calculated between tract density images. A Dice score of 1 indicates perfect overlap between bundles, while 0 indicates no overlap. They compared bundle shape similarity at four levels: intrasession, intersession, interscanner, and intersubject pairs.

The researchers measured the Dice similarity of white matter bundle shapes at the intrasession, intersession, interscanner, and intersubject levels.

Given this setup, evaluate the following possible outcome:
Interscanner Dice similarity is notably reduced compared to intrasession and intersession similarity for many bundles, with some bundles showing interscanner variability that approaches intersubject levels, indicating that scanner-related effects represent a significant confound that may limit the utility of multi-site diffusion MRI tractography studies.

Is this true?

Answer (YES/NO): YES